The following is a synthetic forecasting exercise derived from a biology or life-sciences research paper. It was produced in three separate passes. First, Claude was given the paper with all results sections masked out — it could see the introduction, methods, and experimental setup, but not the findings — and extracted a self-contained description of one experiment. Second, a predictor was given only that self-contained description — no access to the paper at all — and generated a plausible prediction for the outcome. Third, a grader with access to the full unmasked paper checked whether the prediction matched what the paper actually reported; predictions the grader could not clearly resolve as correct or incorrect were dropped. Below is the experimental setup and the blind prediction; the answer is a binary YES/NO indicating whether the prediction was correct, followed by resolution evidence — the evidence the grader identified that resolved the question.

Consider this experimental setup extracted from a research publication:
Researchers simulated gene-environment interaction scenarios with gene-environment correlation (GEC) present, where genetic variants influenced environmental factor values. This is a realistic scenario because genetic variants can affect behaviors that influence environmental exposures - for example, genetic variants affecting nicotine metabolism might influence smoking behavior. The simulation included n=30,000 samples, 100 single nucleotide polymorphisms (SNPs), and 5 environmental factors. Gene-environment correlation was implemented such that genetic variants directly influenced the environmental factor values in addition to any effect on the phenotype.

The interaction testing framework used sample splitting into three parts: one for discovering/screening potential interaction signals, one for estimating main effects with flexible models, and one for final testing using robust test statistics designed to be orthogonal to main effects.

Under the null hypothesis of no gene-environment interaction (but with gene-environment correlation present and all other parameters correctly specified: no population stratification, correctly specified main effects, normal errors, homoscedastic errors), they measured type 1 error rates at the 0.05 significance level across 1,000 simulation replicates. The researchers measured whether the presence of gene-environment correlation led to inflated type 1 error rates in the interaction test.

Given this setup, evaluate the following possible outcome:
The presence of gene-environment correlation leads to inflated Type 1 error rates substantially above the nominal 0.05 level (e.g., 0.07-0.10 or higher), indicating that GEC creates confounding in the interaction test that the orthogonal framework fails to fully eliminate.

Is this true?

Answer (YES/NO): NO